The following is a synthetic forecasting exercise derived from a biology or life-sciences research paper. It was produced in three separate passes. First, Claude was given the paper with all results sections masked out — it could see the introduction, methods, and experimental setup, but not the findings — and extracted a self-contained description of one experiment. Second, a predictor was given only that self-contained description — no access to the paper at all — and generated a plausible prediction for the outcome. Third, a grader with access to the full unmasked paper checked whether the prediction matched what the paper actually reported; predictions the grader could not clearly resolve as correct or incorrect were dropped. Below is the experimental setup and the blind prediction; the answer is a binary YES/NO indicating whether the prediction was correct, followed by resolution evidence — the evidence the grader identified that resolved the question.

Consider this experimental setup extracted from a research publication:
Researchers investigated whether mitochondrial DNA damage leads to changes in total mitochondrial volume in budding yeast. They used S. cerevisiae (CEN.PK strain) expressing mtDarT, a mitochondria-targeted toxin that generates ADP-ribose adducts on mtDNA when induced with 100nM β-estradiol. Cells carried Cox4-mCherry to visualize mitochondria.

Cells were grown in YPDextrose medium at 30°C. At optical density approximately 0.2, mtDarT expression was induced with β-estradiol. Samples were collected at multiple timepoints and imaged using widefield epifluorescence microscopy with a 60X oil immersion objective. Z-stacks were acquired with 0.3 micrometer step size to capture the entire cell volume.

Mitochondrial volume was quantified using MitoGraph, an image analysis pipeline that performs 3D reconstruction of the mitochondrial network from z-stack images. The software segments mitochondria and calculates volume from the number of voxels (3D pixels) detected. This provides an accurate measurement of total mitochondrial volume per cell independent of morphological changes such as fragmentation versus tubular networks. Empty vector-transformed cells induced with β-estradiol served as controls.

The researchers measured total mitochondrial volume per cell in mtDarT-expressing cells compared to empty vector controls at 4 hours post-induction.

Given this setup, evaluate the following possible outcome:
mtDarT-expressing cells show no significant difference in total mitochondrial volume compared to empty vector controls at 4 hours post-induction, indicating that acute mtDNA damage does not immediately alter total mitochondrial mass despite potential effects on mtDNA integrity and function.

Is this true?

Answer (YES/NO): YES